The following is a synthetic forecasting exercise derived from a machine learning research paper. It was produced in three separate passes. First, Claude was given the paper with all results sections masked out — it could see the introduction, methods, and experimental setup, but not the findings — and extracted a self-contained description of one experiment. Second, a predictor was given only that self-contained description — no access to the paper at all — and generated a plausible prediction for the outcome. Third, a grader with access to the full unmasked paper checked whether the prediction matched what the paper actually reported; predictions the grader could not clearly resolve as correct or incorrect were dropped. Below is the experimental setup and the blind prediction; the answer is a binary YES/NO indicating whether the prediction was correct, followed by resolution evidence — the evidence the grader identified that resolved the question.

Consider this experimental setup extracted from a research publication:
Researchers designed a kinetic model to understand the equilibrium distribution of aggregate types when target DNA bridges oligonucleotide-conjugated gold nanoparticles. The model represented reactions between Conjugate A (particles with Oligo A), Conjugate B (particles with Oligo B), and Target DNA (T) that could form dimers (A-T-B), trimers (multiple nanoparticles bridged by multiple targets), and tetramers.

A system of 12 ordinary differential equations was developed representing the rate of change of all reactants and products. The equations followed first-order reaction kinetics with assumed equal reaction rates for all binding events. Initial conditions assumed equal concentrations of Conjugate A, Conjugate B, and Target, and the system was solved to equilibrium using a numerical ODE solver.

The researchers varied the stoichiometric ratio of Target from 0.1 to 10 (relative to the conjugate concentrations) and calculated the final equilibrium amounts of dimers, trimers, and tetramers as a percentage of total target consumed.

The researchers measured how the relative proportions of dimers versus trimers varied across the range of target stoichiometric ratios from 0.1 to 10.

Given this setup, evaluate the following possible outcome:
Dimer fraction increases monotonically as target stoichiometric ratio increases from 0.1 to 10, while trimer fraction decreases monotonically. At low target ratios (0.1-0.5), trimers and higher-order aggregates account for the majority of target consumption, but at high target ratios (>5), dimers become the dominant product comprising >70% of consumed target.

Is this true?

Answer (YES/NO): NO